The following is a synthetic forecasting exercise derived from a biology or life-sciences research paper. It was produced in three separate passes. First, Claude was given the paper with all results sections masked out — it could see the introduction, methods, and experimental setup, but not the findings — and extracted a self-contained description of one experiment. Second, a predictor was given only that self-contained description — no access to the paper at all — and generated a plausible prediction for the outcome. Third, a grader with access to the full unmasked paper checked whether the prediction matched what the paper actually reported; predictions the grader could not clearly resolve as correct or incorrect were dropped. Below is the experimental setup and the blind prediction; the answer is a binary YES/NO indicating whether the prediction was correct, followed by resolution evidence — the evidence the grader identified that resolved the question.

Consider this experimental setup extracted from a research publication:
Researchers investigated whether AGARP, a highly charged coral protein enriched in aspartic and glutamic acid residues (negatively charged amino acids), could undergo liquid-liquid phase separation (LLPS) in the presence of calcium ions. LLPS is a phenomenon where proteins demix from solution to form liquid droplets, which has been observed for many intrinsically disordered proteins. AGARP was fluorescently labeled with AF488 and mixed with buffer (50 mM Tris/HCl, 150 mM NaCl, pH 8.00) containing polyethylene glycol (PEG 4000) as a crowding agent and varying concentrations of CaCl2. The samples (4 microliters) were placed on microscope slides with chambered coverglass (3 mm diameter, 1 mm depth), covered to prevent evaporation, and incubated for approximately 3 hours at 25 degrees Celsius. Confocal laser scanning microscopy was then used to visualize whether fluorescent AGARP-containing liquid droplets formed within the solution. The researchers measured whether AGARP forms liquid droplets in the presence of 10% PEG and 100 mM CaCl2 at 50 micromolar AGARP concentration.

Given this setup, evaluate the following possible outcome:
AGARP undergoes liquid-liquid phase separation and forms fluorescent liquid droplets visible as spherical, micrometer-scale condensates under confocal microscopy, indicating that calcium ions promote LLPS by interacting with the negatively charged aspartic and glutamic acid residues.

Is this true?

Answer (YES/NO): YES